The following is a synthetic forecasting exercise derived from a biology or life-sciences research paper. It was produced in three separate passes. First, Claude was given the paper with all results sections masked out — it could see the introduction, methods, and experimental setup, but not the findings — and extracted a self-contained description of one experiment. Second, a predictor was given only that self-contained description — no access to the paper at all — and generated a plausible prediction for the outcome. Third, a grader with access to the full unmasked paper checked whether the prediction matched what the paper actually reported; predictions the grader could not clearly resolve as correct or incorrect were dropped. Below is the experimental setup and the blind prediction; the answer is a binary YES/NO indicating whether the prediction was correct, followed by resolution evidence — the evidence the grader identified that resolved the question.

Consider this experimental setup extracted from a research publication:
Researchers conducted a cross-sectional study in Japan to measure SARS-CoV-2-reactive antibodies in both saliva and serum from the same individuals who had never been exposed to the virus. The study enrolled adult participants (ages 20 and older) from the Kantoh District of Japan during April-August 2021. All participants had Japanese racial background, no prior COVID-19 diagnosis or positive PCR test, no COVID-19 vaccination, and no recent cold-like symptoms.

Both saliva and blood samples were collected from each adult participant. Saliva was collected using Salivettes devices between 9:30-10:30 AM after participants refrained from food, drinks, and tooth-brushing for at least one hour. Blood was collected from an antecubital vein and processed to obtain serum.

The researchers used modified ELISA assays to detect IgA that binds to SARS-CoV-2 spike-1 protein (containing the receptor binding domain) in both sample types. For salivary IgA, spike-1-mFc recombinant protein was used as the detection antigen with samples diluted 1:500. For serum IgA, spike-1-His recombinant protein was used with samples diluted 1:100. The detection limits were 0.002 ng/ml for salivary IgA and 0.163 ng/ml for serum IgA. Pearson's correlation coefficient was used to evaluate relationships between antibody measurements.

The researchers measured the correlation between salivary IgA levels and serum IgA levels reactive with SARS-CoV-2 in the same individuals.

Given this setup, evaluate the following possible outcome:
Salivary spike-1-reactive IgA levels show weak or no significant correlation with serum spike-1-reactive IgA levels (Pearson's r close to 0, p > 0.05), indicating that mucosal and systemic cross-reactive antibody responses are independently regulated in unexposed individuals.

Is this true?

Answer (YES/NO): YES